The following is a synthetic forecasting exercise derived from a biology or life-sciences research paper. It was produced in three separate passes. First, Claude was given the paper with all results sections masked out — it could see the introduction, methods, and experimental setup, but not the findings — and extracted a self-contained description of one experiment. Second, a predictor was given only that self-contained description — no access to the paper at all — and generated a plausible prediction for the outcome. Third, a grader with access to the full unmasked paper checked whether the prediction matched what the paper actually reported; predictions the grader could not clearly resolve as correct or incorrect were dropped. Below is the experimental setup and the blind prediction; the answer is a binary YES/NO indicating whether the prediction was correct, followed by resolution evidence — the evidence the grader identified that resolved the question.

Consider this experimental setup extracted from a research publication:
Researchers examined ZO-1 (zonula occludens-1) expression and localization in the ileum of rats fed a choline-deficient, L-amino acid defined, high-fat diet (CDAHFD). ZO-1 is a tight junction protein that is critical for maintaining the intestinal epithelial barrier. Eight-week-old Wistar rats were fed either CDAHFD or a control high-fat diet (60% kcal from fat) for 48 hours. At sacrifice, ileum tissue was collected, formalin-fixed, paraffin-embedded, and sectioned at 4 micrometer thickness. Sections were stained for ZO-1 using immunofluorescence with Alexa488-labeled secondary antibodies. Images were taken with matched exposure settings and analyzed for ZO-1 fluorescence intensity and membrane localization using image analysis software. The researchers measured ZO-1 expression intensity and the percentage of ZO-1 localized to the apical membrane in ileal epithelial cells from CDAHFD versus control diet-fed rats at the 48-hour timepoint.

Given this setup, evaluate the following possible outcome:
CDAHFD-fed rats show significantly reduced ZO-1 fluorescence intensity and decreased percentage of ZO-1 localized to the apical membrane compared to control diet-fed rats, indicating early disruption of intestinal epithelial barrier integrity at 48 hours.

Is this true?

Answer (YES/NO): NO